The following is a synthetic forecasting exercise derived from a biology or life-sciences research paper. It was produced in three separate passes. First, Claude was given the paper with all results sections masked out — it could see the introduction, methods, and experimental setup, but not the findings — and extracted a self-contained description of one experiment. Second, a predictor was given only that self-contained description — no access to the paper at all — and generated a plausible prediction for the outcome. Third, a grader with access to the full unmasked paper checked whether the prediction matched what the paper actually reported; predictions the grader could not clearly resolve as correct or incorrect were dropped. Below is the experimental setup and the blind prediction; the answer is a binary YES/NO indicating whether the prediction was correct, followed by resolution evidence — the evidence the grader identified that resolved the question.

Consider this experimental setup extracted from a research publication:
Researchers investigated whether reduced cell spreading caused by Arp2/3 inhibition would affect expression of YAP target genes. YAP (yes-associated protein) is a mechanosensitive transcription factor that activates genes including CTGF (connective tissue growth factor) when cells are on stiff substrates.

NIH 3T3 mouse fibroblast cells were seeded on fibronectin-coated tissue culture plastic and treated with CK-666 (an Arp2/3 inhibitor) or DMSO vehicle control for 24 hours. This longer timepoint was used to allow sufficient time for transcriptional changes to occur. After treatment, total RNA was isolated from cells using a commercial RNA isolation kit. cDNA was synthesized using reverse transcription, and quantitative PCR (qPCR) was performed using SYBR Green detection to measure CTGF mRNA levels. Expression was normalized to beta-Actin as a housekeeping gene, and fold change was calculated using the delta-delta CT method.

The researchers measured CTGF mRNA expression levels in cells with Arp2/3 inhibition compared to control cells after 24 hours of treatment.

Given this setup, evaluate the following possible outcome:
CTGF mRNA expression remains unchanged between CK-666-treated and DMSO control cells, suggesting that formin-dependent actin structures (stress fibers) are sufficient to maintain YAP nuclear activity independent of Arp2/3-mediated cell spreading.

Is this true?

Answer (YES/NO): YES